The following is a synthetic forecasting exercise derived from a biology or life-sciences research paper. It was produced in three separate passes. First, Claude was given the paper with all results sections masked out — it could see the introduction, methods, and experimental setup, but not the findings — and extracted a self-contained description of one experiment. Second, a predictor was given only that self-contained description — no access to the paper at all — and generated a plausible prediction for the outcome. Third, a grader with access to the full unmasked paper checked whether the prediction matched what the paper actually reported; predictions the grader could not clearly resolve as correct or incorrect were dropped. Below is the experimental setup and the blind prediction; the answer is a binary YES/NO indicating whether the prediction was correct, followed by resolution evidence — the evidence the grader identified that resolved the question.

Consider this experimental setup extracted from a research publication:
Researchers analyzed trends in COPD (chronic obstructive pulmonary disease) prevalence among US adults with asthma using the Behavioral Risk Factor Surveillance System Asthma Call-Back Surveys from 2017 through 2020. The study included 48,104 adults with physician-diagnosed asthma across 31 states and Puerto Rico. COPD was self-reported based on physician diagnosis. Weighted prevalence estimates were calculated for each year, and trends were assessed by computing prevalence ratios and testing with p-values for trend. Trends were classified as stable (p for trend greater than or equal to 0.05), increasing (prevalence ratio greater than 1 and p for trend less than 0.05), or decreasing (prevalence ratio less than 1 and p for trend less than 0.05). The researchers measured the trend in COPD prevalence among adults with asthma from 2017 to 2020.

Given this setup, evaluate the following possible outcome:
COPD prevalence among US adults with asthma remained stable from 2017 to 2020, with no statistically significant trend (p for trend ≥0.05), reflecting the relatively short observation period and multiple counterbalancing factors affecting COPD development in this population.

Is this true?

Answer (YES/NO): YES